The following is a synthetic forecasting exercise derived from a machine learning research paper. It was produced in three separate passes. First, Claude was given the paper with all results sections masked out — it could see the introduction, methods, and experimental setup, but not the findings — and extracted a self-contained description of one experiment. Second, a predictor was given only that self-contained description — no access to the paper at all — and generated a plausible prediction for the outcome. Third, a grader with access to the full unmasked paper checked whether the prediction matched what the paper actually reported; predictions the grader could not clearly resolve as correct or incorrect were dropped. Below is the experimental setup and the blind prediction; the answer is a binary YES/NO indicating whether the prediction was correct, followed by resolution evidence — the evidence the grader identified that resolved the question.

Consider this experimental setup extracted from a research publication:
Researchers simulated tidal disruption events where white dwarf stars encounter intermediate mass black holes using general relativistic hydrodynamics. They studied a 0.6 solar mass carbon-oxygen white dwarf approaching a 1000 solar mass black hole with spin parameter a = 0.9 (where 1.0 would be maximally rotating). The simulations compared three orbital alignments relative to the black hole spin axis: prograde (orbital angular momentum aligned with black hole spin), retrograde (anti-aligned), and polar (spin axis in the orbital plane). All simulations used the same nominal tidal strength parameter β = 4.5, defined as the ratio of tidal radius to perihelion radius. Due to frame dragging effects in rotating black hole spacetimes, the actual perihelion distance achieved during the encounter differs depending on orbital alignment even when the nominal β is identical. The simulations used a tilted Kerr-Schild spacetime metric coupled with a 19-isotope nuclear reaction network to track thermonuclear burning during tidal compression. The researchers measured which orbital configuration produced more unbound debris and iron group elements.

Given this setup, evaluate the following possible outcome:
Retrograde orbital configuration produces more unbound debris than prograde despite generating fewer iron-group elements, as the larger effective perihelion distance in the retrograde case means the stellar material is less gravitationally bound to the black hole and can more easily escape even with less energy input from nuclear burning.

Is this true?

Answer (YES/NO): NO